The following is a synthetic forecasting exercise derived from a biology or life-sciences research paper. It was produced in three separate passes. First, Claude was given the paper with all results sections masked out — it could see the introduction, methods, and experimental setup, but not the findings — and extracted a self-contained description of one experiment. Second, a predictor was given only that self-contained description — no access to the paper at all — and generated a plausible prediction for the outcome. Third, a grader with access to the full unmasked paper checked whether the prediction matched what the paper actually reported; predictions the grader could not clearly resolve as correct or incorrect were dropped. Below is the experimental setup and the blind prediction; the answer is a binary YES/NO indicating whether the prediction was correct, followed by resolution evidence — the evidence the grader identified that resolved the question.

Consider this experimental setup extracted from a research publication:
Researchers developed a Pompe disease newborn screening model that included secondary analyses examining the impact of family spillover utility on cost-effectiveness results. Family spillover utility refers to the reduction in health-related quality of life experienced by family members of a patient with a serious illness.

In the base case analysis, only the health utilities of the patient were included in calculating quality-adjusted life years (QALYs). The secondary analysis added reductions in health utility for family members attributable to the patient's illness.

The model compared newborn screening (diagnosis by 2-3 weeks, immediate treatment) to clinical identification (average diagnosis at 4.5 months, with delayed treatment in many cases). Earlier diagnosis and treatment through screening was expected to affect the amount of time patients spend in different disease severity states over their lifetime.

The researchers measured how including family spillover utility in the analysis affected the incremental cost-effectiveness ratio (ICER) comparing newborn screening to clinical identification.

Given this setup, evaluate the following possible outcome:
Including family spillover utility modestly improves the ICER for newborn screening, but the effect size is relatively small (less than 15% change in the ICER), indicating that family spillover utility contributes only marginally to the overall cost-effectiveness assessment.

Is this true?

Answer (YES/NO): YES